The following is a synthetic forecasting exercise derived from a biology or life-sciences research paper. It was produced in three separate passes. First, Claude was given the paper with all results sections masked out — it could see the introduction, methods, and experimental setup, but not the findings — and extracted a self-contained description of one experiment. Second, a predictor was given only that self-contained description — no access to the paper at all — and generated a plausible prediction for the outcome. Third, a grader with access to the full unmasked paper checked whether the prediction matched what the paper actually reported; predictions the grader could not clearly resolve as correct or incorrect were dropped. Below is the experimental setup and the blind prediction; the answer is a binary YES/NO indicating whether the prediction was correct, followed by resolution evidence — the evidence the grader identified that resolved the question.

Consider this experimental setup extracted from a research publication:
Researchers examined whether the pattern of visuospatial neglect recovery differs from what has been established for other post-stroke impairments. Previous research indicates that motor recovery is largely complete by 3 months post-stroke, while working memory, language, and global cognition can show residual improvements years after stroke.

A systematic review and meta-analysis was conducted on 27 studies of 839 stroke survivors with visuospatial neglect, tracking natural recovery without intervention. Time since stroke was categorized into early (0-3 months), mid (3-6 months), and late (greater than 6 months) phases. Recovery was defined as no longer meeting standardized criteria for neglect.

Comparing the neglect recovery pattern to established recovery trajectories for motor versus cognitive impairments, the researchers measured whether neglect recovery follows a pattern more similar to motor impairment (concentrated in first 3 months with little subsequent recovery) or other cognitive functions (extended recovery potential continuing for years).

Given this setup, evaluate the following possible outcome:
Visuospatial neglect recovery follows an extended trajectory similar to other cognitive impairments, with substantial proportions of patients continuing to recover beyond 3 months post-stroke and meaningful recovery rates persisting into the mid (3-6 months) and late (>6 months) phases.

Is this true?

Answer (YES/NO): NO